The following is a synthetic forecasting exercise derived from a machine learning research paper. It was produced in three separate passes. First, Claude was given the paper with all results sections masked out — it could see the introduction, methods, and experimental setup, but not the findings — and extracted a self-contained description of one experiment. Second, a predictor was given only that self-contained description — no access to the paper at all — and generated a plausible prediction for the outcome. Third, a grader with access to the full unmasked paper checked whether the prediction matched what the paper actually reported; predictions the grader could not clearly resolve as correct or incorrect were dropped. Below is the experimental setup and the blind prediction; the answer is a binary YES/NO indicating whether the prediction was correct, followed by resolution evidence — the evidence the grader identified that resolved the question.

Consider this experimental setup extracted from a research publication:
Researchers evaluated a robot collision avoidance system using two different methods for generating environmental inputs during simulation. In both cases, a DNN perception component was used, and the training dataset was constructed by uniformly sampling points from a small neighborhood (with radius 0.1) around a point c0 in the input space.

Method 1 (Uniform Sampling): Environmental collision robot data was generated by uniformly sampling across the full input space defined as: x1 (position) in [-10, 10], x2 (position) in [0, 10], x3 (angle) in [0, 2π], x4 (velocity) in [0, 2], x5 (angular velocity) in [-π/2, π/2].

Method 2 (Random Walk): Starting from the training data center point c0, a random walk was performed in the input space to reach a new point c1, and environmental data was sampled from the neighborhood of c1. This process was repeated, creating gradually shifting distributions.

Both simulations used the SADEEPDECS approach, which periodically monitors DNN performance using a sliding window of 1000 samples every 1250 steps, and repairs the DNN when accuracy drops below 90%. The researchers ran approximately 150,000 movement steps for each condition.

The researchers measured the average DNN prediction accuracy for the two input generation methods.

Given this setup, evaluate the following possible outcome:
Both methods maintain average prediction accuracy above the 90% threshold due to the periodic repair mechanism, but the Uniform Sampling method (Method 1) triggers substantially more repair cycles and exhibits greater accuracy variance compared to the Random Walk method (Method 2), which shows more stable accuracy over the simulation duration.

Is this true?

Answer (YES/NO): NO